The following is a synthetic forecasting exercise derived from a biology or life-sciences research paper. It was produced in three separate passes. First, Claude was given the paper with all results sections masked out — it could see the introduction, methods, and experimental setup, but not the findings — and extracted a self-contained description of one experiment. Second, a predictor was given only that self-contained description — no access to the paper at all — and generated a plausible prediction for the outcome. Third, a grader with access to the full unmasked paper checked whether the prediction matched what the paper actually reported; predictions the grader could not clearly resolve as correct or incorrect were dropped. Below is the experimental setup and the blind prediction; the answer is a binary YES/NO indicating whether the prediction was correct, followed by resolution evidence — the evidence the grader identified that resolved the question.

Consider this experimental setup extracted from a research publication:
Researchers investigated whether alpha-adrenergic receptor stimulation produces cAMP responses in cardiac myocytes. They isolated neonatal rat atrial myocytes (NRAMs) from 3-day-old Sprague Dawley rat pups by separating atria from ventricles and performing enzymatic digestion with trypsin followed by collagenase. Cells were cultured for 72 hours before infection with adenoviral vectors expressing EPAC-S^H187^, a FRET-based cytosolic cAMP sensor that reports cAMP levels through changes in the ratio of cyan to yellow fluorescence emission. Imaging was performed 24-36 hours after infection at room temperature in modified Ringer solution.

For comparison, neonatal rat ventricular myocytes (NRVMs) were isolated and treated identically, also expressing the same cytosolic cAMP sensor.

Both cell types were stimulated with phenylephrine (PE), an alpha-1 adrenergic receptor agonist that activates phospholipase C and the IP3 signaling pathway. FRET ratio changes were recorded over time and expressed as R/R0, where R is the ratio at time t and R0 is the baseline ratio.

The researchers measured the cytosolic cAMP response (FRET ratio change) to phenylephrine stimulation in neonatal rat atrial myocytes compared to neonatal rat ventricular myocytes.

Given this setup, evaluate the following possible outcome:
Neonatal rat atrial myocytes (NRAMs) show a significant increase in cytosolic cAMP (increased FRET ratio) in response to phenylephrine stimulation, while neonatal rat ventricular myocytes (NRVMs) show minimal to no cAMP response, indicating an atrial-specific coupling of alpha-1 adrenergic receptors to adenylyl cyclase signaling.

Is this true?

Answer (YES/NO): NO